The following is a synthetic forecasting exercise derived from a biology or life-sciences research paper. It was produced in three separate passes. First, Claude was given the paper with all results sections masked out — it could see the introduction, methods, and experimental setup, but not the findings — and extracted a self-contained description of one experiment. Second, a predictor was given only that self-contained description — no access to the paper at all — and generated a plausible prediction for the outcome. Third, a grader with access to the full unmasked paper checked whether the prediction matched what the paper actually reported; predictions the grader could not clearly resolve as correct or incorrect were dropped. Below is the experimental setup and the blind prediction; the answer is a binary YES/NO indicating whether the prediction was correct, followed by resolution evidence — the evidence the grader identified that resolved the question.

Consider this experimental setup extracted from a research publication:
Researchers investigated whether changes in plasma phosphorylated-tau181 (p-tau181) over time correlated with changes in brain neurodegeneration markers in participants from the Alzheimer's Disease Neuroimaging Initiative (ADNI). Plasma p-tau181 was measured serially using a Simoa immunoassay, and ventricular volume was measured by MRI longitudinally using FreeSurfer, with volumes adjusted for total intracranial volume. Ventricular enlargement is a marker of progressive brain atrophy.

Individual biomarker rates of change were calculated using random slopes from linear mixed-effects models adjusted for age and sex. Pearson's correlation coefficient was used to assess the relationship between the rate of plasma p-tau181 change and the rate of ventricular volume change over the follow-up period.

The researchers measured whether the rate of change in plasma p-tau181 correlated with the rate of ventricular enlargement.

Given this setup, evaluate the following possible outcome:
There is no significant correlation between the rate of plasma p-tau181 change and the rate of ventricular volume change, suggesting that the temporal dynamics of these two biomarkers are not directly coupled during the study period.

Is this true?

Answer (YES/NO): YES